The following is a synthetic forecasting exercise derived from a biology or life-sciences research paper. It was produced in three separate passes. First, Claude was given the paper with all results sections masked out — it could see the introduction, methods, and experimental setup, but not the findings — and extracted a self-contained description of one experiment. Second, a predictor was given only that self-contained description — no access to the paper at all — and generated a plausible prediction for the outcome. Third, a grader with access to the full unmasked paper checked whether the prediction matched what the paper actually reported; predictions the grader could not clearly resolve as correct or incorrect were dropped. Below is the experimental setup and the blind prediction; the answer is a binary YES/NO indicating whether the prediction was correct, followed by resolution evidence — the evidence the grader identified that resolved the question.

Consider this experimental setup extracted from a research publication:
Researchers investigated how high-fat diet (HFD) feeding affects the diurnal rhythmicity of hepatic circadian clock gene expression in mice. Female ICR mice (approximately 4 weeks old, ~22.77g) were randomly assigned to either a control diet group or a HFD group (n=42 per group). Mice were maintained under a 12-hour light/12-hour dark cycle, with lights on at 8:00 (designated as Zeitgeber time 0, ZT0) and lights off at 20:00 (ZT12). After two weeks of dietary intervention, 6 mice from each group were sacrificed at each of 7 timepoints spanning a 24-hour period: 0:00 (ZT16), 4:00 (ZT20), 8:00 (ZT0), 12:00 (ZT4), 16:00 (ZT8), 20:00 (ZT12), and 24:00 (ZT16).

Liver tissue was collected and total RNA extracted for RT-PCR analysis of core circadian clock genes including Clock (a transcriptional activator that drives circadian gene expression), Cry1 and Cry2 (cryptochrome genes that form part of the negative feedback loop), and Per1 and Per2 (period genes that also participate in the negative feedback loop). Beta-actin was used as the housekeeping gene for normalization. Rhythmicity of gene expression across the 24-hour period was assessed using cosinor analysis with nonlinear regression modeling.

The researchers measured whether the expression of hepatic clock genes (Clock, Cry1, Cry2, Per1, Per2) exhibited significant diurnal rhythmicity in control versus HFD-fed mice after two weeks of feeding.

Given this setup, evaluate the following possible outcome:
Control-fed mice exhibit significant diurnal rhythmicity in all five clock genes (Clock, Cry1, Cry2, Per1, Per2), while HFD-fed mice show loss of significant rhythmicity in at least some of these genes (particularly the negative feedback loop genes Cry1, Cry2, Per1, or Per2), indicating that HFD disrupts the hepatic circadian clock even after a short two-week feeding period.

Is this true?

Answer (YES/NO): NO